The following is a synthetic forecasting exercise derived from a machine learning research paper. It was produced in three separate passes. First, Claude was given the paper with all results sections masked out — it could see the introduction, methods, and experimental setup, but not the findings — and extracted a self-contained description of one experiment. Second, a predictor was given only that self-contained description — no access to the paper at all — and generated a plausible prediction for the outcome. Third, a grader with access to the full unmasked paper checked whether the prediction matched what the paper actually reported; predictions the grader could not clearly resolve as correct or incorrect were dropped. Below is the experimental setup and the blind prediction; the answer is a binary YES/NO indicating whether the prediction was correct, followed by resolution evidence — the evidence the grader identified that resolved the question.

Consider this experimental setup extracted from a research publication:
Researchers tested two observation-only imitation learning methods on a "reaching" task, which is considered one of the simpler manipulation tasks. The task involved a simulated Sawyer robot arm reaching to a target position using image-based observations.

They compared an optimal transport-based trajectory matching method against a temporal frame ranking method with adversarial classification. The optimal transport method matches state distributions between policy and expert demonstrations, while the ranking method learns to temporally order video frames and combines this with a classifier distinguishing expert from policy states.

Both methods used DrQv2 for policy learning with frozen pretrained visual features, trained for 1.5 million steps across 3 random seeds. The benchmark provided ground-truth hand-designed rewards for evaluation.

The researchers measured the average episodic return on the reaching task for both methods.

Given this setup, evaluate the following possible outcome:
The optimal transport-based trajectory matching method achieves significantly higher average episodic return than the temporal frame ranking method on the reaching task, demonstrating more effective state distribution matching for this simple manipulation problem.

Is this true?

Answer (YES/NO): NO